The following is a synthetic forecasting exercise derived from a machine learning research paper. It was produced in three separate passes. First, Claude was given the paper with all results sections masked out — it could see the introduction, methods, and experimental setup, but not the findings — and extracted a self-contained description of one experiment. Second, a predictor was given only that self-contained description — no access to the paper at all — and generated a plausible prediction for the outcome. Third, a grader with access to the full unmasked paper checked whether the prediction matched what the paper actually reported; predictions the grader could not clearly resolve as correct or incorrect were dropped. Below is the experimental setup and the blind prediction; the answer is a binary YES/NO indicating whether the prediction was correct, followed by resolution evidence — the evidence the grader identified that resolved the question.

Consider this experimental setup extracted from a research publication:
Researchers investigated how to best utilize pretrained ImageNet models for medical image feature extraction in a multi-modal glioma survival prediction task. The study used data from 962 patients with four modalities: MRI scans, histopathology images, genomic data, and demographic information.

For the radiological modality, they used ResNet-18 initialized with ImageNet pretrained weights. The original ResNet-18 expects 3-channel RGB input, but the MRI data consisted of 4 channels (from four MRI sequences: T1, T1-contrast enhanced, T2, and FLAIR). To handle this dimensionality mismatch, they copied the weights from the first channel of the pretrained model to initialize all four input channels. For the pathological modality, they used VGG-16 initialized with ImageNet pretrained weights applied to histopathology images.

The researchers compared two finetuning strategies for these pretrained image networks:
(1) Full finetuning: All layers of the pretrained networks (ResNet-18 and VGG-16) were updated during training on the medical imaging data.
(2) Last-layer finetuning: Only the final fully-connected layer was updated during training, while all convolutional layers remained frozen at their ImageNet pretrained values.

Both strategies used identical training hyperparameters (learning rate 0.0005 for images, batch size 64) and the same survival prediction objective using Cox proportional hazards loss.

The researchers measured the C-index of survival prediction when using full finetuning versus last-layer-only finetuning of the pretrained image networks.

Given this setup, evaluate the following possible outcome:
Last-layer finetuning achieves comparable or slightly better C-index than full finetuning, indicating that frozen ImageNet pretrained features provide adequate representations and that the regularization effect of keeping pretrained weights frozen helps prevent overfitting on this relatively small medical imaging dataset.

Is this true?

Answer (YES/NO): YES